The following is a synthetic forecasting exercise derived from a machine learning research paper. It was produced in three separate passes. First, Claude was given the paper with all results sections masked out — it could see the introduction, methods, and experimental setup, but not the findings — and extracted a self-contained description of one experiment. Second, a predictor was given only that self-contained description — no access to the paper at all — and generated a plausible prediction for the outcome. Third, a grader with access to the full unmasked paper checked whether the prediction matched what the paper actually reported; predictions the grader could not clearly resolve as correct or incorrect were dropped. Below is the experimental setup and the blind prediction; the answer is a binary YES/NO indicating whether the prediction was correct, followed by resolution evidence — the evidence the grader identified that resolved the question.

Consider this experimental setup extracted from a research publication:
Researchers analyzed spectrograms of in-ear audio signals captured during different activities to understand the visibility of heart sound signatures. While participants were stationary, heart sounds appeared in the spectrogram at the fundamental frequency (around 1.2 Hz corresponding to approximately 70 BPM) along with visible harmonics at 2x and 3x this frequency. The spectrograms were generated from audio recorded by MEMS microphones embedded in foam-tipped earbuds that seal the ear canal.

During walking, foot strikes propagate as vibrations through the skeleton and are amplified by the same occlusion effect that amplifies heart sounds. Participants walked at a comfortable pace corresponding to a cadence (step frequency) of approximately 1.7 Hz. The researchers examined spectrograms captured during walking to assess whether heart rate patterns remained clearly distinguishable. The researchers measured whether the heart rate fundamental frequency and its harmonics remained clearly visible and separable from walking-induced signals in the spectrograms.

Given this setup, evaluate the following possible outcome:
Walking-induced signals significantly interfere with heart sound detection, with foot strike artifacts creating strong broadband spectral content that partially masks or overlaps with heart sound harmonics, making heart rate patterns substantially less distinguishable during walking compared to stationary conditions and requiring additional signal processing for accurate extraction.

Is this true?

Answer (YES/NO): NO